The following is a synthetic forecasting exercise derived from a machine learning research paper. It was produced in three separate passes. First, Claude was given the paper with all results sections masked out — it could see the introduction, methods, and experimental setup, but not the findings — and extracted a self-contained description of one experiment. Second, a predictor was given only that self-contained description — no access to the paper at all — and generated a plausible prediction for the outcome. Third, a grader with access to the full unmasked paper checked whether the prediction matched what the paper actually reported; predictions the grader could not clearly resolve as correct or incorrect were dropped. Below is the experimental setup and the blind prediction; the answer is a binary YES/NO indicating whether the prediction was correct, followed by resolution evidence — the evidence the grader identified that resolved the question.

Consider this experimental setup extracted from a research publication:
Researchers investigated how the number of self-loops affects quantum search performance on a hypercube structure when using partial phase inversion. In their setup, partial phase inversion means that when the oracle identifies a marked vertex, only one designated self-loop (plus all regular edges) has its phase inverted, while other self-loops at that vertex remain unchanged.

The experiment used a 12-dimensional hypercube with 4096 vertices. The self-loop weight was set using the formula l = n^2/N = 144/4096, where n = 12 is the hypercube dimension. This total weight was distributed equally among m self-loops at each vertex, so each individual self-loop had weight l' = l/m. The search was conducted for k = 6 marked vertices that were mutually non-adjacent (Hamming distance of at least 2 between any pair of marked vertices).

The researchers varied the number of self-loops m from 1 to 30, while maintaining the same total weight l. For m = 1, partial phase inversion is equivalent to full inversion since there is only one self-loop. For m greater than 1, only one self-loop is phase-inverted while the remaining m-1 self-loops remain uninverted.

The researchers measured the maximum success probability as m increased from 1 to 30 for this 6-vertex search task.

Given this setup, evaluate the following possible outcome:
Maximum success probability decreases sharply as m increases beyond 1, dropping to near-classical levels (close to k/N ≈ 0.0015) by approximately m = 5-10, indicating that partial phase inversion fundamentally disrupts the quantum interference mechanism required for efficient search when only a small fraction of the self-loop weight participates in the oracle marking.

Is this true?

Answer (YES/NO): NO